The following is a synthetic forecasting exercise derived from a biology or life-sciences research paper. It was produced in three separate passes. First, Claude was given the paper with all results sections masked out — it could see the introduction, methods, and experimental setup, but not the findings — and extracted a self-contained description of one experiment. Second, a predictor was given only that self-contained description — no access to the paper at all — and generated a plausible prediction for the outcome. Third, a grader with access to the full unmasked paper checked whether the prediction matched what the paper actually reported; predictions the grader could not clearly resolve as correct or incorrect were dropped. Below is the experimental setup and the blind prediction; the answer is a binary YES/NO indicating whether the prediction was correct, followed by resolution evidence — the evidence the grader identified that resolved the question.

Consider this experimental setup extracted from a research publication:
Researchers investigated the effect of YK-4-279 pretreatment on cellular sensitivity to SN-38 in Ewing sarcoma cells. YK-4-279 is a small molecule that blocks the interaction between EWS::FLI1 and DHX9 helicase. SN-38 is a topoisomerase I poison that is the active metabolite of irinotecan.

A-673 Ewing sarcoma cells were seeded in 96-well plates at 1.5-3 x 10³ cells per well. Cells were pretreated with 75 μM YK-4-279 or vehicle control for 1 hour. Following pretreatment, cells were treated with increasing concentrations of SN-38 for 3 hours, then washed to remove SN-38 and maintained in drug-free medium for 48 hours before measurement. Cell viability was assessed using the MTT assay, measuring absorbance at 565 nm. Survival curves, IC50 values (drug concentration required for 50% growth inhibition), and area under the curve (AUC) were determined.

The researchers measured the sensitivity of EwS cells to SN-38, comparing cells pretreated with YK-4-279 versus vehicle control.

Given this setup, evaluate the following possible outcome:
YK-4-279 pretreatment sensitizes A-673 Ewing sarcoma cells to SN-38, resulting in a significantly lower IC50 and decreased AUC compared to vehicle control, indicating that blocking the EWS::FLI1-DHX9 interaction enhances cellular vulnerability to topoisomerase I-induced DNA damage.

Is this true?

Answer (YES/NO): NO